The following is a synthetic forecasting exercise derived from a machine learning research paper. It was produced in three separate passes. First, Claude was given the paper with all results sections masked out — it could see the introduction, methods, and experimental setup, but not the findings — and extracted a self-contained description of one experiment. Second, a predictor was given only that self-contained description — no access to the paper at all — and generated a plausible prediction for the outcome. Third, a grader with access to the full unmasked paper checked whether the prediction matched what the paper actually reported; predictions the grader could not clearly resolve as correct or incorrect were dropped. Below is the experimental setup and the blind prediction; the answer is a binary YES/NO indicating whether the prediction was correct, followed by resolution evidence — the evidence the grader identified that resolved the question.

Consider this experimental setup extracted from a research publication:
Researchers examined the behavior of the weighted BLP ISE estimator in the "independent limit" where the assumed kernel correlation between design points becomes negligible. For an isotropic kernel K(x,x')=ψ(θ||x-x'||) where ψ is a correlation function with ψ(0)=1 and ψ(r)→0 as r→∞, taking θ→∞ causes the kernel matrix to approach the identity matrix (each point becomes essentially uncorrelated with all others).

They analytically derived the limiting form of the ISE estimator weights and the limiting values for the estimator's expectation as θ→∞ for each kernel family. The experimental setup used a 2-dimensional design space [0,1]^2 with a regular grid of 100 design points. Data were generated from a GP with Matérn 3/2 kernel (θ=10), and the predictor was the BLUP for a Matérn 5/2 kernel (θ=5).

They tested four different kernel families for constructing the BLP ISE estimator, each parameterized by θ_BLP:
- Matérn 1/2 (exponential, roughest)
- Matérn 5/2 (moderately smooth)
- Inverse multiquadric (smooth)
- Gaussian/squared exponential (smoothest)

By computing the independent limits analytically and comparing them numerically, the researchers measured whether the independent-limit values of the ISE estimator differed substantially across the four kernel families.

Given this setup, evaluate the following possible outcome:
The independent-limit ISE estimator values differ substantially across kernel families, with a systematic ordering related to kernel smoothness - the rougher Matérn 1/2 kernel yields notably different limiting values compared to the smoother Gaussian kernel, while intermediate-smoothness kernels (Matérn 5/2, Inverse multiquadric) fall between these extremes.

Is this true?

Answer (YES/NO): NO